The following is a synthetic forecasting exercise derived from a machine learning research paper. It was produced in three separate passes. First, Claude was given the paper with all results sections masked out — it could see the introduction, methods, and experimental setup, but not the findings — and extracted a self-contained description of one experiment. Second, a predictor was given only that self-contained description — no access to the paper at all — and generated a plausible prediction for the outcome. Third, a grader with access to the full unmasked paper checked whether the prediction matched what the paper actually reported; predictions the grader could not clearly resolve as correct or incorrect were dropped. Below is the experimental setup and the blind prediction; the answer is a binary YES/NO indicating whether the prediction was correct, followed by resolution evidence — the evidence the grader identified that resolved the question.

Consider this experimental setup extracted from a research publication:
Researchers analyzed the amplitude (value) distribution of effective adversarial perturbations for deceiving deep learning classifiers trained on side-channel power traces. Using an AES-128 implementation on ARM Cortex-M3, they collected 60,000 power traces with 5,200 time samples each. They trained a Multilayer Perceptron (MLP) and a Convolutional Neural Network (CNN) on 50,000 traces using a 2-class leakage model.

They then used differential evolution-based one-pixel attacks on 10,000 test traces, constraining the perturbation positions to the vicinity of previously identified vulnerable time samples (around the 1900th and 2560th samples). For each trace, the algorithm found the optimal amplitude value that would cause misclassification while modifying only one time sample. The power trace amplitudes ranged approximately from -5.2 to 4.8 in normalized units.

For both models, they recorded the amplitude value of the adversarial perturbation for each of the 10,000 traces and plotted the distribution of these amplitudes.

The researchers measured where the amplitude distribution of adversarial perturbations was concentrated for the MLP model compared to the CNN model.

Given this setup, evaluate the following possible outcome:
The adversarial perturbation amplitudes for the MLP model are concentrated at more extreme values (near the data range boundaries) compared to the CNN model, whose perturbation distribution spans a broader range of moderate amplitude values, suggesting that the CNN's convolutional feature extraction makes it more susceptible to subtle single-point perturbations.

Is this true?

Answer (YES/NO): NO